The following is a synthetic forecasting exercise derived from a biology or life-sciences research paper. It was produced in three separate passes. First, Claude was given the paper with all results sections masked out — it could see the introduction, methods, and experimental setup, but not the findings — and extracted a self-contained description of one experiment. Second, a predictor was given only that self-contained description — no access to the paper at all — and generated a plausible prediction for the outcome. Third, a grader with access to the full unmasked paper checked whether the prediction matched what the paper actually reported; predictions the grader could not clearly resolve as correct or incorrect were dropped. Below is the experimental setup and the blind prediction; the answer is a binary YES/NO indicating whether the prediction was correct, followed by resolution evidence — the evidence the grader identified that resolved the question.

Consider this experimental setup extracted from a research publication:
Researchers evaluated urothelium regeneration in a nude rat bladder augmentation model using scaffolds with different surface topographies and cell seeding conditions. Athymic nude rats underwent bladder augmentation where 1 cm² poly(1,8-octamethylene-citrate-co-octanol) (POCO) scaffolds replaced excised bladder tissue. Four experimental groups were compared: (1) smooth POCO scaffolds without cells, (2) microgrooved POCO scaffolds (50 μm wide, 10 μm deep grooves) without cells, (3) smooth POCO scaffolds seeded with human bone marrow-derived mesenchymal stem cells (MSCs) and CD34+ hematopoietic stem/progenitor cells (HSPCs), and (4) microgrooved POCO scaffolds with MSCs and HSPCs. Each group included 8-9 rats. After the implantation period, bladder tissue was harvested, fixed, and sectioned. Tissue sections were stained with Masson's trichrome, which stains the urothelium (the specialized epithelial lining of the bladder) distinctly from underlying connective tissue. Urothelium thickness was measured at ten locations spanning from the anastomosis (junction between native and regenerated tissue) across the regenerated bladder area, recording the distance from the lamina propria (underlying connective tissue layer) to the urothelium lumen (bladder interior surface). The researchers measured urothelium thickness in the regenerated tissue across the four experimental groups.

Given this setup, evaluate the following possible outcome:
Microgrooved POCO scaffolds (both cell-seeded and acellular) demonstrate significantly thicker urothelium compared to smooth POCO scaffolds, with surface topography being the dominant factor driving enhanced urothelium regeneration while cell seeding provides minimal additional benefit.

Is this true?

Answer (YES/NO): NO